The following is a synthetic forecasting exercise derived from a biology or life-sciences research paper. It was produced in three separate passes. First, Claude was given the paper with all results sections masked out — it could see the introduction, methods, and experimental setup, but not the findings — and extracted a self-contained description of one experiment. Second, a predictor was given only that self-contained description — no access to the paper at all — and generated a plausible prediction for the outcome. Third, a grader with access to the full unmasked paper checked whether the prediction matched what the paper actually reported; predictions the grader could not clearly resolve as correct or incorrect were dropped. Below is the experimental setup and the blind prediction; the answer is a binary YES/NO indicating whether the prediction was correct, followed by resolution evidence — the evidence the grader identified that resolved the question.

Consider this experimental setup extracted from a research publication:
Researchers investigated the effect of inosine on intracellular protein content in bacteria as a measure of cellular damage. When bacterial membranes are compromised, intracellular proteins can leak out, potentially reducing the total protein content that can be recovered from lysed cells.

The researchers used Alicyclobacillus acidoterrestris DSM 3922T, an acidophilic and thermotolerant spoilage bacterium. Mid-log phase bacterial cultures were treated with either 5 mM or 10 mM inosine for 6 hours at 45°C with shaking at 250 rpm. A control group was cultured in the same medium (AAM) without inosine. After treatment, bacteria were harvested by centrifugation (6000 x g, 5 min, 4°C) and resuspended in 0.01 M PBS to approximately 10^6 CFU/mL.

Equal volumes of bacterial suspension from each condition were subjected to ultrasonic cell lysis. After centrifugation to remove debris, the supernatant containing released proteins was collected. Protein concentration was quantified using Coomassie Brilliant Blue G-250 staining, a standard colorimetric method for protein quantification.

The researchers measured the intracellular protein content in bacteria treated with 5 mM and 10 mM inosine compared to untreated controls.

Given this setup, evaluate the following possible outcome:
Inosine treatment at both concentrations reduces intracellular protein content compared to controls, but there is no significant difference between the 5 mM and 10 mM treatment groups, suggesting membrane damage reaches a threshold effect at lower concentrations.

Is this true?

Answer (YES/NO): NO